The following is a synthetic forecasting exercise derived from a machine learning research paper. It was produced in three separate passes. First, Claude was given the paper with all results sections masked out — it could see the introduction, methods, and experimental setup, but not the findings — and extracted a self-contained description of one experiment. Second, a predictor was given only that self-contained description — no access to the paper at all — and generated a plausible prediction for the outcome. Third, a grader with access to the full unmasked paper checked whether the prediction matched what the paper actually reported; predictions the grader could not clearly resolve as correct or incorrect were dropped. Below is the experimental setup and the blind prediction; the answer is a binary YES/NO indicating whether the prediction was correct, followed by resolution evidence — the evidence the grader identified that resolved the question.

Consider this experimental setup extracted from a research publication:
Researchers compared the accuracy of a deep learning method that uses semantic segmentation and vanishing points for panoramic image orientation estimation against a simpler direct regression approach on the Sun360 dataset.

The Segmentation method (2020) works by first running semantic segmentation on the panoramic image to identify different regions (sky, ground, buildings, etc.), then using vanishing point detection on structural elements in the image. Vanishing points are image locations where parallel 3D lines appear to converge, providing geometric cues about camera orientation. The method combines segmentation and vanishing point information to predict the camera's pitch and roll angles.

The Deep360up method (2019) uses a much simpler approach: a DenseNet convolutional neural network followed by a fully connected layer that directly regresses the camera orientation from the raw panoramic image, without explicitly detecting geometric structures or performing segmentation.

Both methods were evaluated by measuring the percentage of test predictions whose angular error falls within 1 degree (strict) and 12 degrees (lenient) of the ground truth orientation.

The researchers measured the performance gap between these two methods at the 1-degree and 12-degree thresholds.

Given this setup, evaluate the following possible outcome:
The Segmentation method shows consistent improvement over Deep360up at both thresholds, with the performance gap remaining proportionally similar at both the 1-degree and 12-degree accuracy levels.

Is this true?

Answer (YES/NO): NO